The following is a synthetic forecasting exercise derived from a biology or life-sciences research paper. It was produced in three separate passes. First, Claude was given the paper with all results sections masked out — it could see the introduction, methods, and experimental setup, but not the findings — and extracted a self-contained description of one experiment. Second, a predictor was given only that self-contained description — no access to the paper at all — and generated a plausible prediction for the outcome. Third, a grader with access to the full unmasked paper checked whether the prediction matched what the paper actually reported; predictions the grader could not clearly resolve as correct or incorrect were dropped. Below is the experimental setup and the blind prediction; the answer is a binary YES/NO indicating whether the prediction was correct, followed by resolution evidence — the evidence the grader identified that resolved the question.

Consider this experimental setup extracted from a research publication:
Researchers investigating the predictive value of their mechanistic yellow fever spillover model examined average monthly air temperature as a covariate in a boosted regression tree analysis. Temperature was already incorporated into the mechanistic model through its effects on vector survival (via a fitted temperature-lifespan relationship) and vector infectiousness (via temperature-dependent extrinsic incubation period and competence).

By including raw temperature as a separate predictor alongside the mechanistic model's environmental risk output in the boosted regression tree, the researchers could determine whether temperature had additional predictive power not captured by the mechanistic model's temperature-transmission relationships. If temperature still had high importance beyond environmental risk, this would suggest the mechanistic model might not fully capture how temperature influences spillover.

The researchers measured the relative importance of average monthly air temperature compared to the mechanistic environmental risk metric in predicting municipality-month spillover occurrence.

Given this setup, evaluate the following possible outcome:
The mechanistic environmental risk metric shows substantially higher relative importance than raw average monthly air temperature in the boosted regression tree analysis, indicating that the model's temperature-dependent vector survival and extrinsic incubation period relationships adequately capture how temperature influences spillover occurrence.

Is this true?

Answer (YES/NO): NO